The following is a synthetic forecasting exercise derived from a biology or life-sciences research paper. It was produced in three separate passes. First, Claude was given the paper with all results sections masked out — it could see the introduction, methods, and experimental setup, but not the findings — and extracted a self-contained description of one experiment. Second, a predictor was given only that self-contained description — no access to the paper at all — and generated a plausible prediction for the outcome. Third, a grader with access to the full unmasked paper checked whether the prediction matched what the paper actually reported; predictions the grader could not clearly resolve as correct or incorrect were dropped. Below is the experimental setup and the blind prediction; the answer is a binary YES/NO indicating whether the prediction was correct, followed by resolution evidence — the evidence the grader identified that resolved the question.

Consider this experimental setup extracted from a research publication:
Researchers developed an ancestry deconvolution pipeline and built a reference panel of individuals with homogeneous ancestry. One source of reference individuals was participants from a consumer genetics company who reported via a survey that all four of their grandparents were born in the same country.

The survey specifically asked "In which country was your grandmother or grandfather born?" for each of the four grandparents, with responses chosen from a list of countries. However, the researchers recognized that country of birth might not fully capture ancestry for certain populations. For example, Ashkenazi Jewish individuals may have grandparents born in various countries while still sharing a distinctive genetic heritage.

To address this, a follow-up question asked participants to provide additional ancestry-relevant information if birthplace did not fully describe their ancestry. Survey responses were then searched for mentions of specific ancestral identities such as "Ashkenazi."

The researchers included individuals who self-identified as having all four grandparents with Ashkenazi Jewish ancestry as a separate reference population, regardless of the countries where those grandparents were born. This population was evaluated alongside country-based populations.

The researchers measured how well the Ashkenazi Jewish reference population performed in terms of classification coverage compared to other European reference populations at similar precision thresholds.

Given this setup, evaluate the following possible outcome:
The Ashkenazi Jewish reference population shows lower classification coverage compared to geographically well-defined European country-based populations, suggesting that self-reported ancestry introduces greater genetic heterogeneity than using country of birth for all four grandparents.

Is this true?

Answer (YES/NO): NO